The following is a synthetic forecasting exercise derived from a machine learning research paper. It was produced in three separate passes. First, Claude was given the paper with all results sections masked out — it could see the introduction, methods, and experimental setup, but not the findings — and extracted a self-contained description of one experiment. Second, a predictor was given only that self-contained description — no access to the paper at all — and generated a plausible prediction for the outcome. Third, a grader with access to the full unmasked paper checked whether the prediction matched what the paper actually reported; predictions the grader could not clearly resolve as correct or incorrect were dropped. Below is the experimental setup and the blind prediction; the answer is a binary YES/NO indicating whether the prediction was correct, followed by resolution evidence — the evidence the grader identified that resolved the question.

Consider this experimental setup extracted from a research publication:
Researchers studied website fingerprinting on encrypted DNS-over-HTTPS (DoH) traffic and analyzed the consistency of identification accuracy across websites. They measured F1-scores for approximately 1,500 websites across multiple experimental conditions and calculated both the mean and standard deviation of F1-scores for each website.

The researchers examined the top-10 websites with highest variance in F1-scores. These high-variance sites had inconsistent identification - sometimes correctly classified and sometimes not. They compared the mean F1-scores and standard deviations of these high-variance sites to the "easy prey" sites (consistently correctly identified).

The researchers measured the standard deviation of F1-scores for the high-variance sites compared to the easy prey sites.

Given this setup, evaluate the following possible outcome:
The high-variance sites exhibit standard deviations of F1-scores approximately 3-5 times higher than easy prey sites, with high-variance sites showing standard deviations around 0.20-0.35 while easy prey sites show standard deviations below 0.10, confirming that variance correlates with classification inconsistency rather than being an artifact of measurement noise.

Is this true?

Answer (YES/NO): NO